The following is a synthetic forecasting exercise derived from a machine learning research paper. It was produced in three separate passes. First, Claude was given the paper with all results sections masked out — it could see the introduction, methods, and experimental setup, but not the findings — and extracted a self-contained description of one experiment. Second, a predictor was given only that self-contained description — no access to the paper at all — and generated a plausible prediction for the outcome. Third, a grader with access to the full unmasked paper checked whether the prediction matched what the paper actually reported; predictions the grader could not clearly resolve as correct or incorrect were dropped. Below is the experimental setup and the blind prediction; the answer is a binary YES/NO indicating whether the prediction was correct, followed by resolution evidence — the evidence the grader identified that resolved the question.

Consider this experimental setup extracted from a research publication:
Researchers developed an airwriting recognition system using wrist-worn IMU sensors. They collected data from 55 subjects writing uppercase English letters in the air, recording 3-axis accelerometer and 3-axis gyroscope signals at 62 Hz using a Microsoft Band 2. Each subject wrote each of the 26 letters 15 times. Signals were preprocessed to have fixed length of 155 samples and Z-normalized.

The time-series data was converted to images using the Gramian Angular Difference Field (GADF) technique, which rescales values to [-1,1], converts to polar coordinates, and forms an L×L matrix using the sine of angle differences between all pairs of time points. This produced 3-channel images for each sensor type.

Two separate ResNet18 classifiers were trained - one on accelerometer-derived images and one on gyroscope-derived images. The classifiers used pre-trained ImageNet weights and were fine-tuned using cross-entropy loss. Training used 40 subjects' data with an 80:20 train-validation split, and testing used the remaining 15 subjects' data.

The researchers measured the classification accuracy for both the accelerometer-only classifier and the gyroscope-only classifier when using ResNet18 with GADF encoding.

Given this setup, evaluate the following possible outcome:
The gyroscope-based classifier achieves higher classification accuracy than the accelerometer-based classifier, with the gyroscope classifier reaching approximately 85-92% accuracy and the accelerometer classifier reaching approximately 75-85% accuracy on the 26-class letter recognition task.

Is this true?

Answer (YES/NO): YES